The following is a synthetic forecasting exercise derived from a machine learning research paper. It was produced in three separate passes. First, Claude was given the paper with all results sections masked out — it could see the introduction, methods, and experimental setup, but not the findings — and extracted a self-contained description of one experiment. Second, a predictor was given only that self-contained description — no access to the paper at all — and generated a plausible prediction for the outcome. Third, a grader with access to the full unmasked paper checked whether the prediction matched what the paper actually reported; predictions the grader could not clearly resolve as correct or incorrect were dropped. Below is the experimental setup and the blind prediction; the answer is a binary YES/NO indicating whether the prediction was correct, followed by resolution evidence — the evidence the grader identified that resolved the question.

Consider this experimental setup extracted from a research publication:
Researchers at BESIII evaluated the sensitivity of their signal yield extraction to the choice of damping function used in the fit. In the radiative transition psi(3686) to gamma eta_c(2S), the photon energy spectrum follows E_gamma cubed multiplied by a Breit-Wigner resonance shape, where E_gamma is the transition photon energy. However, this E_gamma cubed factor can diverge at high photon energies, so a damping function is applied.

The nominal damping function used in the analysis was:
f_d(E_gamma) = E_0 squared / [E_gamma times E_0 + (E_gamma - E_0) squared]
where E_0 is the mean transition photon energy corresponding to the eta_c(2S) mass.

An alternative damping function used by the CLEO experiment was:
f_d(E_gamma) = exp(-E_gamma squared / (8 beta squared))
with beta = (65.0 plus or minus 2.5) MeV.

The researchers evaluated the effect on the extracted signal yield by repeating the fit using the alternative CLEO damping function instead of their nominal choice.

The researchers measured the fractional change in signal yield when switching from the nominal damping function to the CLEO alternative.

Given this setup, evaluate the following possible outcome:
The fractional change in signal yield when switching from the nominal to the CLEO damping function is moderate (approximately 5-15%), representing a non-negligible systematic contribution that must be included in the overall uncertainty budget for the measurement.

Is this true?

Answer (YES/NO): NO